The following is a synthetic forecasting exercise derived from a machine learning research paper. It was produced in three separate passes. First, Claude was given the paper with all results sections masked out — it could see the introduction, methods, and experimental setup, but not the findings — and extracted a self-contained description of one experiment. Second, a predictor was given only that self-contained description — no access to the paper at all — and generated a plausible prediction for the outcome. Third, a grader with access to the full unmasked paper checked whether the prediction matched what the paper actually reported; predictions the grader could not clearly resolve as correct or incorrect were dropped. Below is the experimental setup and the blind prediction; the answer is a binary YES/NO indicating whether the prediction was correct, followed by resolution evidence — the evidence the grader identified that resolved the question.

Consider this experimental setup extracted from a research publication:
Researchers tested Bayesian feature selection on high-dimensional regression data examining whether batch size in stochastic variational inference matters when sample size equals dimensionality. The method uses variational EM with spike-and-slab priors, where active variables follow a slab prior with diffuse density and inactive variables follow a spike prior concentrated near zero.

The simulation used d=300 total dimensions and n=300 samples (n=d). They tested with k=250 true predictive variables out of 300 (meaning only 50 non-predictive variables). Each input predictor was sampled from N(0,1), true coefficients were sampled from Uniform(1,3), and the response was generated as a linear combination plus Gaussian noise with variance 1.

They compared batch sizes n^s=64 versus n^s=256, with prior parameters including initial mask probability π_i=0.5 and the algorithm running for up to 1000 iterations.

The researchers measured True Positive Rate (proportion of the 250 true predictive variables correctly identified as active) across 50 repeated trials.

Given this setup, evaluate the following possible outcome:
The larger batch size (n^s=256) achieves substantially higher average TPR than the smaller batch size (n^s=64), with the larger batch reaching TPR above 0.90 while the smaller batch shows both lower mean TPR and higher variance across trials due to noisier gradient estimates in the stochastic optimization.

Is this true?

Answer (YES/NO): NO